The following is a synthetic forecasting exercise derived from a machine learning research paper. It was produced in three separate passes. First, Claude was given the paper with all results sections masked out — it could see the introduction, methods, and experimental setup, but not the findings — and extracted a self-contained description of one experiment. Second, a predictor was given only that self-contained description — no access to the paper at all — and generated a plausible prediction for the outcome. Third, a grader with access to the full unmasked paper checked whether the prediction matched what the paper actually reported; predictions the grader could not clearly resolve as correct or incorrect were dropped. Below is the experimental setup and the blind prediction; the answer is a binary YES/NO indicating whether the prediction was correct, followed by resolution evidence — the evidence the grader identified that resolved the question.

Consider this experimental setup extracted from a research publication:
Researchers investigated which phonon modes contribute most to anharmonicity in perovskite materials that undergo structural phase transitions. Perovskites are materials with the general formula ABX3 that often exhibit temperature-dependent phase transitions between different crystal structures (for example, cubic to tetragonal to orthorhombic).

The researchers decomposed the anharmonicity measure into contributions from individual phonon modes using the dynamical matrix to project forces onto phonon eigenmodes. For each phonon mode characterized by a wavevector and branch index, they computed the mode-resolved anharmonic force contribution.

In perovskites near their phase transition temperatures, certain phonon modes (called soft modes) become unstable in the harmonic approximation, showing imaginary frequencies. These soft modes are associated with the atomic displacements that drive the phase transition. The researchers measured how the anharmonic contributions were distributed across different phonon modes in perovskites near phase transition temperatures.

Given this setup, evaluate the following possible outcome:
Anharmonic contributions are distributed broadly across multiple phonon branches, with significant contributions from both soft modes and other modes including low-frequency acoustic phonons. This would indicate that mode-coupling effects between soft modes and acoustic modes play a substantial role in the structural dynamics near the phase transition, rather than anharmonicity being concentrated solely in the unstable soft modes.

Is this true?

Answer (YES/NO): YES